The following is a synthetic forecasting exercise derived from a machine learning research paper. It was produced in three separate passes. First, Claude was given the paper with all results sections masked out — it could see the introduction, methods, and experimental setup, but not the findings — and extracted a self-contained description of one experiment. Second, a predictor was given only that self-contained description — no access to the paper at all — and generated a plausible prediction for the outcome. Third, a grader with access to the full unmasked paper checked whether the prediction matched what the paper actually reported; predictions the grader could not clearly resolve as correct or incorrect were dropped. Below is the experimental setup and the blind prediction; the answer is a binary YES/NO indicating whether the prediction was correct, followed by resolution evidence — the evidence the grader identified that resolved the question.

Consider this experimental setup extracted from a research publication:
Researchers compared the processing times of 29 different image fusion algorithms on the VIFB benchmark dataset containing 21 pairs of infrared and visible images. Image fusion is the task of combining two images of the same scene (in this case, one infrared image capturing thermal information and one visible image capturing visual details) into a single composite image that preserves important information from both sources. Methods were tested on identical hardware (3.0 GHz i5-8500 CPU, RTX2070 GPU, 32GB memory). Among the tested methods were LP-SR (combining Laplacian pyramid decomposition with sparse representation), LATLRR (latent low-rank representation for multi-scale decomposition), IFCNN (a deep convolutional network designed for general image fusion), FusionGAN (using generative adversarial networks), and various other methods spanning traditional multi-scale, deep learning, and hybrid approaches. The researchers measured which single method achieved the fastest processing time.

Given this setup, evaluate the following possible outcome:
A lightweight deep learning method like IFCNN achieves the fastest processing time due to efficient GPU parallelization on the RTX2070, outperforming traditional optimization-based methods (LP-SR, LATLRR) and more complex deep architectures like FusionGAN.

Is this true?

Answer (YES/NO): NO